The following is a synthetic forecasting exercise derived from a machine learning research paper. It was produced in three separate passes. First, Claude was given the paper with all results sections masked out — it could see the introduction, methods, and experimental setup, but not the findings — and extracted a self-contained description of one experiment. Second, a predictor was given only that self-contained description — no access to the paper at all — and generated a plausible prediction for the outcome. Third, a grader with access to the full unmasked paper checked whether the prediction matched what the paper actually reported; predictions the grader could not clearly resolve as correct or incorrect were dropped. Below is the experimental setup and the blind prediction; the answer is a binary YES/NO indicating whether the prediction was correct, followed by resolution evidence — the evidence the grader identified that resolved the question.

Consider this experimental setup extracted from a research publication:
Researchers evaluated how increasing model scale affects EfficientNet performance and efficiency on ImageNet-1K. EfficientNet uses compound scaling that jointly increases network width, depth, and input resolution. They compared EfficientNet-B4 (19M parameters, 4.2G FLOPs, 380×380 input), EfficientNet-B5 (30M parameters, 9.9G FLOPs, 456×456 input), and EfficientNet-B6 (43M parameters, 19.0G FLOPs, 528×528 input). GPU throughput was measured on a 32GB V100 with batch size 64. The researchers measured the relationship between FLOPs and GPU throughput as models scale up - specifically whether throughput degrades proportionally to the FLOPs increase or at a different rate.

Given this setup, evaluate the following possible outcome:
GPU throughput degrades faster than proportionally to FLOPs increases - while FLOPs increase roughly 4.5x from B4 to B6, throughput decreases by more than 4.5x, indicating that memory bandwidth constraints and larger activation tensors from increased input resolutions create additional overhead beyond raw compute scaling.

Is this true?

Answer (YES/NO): NO